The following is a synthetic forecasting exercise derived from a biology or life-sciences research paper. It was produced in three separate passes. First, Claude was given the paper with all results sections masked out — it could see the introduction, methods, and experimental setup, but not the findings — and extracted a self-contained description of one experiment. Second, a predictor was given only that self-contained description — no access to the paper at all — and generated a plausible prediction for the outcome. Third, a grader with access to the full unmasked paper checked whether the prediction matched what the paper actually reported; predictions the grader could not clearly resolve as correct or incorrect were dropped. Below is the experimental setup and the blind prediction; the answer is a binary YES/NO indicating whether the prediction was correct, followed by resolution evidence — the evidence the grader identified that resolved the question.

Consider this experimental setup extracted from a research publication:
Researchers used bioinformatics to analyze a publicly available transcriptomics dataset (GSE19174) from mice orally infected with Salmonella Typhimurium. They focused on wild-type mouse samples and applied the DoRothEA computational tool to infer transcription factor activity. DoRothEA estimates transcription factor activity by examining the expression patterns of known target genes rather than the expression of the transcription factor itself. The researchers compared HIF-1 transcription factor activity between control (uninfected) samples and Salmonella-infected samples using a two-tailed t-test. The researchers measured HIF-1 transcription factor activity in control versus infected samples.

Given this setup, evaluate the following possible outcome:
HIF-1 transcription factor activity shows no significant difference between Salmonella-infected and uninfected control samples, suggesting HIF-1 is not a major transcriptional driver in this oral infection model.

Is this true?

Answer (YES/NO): NO